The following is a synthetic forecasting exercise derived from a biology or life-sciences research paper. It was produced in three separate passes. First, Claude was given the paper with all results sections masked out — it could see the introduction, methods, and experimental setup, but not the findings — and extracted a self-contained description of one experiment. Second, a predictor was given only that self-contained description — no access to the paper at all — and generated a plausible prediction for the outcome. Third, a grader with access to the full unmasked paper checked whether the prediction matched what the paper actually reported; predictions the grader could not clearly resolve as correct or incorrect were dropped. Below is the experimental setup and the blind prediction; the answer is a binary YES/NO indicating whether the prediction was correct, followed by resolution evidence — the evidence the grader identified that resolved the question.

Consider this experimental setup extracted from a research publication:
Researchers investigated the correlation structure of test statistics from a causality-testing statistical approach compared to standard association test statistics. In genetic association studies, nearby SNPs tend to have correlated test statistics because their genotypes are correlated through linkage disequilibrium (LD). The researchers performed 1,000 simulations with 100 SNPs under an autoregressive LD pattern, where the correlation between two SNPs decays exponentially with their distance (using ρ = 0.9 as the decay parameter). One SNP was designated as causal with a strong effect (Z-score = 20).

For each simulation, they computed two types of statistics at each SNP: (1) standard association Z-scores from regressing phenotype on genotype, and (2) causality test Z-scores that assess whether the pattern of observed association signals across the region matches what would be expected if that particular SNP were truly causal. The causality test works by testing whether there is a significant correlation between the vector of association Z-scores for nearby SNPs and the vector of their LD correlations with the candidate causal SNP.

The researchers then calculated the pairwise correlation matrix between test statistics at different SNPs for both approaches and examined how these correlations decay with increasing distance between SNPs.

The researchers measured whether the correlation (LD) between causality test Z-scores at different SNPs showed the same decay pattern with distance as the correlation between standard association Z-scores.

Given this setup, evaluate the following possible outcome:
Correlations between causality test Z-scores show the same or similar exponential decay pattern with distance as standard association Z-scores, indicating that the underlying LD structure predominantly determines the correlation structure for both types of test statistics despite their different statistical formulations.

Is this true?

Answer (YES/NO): NO